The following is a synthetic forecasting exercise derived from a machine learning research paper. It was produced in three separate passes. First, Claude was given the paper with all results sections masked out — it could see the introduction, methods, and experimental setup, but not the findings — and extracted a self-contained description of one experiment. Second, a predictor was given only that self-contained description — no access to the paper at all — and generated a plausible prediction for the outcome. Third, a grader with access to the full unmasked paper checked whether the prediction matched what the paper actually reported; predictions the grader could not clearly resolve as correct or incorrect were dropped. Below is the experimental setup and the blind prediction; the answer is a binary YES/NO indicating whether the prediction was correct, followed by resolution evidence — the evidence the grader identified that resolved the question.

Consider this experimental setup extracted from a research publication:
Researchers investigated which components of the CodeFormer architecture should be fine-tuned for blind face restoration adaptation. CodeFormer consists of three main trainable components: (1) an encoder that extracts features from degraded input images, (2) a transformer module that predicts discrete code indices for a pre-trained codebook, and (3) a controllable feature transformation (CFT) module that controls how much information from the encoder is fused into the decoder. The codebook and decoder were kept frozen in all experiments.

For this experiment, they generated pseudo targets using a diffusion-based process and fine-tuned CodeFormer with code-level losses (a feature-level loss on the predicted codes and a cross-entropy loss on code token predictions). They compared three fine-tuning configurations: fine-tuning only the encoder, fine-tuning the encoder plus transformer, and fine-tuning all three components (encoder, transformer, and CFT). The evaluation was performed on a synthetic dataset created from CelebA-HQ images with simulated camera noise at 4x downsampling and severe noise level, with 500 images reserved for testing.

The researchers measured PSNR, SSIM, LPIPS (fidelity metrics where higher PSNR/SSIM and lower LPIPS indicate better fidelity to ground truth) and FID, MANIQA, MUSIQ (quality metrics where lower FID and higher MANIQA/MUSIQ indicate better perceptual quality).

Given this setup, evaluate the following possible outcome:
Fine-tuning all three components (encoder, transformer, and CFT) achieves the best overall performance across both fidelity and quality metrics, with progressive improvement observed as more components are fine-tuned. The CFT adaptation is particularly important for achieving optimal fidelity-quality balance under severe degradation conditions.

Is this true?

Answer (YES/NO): NO